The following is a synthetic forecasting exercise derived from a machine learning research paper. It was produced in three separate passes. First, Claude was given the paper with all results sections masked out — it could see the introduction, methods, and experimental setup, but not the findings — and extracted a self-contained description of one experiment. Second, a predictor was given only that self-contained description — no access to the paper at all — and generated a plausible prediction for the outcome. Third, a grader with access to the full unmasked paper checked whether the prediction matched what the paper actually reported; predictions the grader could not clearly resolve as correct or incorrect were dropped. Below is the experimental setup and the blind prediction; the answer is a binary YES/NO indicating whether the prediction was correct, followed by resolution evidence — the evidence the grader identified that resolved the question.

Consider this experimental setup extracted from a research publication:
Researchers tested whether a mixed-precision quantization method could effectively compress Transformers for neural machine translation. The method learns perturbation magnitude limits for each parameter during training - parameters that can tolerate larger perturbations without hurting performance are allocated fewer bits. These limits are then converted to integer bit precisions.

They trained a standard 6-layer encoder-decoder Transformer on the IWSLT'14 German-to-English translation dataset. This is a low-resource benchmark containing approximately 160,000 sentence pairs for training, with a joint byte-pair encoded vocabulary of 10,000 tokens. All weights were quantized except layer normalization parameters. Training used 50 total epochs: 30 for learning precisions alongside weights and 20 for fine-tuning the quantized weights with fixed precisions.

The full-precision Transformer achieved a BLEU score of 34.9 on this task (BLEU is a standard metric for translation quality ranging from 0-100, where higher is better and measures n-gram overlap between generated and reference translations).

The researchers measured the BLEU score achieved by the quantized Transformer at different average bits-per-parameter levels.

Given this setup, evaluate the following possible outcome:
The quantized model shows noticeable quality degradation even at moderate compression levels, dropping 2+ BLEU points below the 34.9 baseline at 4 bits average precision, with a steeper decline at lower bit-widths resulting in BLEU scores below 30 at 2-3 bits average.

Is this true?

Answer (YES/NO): NO